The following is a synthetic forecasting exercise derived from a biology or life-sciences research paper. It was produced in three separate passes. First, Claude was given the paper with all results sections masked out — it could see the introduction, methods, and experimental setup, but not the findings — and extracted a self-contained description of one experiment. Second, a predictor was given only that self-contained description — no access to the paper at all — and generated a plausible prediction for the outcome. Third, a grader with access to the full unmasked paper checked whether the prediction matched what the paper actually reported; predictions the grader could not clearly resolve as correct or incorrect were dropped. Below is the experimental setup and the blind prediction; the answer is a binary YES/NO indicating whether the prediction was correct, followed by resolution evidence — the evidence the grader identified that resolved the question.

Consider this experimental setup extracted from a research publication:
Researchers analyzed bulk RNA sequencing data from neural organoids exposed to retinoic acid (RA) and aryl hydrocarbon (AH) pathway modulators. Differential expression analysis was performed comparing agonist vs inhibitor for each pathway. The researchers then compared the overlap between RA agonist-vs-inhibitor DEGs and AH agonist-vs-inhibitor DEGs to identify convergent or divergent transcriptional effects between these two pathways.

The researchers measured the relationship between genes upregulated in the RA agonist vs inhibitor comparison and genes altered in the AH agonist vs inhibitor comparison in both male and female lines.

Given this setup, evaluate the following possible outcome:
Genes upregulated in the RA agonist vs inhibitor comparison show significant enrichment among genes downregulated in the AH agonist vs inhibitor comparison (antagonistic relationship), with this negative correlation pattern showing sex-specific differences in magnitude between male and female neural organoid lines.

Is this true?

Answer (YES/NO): NO